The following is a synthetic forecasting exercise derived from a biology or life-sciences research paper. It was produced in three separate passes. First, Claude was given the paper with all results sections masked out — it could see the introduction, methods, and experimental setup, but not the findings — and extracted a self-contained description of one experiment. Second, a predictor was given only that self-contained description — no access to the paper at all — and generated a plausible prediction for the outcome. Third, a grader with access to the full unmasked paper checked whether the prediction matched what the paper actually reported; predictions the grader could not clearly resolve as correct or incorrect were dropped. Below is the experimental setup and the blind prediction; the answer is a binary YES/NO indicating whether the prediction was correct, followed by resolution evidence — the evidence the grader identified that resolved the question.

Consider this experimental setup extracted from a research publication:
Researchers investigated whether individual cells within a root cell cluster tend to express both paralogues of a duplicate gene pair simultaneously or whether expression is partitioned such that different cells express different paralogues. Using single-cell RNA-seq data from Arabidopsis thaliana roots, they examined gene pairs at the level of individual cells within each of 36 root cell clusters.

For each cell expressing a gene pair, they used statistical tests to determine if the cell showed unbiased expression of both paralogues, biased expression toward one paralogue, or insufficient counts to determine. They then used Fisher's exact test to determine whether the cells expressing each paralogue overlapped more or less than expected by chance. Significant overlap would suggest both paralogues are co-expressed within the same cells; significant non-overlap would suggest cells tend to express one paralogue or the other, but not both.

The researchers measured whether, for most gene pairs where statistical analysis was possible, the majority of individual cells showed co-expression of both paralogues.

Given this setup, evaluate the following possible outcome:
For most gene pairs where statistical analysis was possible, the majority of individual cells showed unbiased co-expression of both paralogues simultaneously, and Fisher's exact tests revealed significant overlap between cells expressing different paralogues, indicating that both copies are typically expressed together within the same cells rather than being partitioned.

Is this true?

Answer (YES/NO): YES